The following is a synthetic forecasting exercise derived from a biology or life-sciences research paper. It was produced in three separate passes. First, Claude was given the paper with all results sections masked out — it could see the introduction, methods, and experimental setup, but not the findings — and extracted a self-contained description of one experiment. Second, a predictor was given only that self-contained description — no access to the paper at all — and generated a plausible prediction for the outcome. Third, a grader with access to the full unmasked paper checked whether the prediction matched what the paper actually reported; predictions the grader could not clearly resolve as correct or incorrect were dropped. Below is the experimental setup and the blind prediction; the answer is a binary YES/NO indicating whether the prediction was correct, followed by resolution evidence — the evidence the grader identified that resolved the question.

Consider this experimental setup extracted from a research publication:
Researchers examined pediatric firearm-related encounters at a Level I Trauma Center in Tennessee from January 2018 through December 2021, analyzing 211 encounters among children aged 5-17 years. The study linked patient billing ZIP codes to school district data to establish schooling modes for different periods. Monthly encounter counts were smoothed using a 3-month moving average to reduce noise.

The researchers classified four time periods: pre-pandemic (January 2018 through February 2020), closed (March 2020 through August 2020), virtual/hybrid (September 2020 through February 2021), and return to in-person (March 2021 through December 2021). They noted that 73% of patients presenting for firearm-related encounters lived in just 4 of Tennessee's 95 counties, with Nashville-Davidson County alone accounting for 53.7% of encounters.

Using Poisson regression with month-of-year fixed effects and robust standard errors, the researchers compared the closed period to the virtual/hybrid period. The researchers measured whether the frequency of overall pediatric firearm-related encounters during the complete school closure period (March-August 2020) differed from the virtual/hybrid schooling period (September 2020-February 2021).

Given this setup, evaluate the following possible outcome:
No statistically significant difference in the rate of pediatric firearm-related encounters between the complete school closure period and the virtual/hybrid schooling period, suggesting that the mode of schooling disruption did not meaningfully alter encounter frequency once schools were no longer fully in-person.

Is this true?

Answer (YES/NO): NO